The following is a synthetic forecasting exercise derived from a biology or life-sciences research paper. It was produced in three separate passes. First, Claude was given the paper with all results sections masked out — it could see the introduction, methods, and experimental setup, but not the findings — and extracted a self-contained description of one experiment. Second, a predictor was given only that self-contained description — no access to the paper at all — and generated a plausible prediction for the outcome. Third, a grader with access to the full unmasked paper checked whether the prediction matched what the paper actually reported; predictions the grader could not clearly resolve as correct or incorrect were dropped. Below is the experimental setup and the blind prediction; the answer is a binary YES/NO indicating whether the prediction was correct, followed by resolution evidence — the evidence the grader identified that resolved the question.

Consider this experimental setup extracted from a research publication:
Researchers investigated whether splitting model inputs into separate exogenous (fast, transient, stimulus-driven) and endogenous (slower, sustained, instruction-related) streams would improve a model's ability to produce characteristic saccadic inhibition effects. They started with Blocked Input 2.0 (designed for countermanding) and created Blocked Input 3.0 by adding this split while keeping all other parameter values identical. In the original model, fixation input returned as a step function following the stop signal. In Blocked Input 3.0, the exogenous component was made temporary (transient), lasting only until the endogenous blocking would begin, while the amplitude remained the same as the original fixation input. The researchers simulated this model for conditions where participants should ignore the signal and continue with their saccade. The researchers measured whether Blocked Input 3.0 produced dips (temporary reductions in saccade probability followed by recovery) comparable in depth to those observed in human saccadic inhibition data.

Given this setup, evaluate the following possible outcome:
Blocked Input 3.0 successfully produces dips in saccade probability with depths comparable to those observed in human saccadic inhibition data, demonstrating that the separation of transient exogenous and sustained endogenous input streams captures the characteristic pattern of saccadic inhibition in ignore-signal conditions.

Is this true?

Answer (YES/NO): NO